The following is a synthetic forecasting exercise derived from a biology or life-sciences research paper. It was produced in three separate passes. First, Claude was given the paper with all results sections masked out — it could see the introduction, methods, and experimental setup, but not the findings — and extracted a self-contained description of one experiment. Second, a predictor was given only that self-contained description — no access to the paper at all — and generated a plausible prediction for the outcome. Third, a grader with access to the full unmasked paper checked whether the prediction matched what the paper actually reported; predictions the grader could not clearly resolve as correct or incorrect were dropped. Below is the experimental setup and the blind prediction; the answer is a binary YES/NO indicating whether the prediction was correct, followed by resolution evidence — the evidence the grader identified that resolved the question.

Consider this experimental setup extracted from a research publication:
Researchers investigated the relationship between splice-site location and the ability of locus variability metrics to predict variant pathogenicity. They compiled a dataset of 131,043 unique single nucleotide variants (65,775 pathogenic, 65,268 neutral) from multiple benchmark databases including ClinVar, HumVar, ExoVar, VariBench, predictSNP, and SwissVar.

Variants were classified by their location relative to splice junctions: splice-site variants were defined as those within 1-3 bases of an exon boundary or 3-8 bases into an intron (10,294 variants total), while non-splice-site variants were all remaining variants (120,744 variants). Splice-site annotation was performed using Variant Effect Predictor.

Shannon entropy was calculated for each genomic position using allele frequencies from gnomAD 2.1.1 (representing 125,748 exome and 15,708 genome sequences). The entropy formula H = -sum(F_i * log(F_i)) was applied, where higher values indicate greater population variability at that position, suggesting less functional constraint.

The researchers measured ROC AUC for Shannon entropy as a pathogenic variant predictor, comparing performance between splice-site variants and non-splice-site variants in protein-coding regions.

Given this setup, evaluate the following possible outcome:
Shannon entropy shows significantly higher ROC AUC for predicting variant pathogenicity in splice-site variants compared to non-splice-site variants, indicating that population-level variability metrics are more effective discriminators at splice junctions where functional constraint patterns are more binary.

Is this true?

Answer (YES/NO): YES